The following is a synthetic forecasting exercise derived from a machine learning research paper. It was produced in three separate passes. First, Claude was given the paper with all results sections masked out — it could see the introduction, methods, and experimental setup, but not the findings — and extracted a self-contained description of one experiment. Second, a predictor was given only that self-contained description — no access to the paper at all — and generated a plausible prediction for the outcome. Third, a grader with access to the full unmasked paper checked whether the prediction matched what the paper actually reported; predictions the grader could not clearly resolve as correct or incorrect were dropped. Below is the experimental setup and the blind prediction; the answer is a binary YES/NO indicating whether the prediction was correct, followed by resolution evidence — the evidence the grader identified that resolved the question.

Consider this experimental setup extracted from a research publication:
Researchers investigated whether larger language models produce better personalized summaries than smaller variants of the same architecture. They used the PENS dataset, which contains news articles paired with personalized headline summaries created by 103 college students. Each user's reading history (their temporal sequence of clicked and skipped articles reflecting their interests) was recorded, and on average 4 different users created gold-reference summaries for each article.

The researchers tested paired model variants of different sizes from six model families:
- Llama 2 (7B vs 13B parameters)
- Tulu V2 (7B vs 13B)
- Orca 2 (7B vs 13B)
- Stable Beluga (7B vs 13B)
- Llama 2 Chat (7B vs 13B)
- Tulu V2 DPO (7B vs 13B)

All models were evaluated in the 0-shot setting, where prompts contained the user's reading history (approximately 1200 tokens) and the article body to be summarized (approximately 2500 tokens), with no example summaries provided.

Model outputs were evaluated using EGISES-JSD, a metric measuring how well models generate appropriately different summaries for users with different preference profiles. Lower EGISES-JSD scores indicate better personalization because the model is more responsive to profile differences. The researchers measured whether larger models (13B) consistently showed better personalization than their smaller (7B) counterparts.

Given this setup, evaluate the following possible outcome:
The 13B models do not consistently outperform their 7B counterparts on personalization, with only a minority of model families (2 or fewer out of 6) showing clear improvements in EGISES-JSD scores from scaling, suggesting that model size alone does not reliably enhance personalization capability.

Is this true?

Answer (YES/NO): YES